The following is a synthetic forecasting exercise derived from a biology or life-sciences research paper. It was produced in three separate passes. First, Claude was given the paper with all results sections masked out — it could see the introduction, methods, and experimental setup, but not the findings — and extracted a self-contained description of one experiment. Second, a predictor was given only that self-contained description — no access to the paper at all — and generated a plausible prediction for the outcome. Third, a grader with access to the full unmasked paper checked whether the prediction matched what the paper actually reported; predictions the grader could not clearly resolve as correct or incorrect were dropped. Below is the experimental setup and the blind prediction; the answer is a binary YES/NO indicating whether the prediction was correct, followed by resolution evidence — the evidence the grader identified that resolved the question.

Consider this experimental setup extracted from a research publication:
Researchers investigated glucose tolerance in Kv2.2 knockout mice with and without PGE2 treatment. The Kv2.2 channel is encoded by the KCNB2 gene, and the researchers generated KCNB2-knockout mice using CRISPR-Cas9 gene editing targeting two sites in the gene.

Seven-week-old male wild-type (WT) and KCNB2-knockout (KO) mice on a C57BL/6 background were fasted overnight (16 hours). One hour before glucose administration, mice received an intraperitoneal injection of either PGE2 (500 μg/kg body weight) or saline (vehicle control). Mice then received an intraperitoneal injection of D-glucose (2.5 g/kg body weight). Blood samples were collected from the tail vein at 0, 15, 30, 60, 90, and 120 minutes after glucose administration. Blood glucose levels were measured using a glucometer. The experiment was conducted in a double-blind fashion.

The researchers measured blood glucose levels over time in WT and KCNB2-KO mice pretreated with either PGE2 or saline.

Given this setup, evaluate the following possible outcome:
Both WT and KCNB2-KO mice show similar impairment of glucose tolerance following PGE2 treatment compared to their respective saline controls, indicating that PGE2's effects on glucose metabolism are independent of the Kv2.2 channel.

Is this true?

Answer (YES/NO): NO